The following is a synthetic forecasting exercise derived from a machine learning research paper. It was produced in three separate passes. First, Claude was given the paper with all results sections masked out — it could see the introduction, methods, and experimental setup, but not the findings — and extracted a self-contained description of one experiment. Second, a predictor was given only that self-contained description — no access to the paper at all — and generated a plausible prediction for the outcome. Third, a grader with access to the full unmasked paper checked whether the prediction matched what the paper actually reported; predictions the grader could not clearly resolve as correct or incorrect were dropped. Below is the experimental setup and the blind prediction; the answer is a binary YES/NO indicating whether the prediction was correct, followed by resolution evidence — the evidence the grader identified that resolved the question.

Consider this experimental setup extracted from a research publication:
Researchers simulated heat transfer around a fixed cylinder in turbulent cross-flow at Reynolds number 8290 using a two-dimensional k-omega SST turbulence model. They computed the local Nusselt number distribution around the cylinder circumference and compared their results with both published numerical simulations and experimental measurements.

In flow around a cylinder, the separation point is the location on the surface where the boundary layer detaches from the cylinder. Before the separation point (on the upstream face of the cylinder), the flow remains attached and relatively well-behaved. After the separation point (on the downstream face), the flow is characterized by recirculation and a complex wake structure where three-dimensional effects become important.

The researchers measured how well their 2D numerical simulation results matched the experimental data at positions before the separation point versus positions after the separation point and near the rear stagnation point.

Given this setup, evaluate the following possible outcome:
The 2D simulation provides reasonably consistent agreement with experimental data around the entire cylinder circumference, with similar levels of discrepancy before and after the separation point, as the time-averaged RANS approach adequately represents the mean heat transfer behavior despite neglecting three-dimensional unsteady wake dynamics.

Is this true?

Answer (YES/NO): NO